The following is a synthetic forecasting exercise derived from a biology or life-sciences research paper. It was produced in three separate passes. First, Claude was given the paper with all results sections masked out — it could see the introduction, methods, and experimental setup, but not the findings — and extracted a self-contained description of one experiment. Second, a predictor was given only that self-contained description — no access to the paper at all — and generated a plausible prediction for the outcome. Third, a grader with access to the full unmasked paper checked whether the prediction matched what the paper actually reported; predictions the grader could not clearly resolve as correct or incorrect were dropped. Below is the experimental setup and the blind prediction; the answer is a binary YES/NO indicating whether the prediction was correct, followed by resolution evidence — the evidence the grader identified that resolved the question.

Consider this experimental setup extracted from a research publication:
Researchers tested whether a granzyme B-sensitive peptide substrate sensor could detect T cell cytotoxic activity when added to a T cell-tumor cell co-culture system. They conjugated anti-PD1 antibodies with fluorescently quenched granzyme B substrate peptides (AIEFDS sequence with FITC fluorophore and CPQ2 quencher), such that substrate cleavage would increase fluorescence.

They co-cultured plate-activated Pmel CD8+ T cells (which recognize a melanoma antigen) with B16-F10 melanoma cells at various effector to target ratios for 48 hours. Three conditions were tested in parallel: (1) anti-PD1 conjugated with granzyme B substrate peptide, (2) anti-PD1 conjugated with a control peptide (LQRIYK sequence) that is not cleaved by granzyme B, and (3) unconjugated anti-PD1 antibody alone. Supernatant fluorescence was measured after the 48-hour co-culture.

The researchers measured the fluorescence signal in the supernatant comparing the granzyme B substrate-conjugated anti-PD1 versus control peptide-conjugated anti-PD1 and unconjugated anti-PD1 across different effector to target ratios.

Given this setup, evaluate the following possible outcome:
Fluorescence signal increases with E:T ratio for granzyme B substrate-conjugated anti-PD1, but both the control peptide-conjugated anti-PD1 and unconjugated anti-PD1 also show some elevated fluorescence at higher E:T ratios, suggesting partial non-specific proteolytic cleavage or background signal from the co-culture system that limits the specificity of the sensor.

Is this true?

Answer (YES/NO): NO